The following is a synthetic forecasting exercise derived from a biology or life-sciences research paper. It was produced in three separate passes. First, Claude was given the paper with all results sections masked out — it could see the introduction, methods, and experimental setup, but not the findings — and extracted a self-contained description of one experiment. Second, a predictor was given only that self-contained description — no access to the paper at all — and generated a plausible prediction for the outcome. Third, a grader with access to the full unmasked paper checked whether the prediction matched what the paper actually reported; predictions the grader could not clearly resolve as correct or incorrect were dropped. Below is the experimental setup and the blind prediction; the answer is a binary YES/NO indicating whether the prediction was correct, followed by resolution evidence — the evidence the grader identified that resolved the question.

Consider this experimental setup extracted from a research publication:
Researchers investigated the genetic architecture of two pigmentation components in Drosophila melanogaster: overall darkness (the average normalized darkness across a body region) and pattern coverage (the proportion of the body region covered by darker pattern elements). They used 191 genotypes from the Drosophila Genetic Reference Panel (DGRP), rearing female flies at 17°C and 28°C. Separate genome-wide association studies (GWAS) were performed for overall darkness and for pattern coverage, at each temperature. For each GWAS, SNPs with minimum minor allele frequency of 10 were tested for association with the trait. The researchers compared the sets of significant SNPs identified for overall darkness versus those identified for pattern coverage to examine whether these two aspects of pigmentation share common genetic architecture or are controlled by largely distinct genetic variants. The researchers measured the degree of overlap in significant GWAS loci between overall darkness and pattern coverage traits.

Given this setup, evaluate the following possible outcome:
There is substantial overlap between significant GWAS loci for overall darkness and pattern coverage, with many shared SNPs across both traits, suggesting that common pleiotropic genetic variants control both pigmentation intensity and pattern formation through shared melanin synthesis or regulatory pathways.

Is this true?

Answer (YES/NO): NO